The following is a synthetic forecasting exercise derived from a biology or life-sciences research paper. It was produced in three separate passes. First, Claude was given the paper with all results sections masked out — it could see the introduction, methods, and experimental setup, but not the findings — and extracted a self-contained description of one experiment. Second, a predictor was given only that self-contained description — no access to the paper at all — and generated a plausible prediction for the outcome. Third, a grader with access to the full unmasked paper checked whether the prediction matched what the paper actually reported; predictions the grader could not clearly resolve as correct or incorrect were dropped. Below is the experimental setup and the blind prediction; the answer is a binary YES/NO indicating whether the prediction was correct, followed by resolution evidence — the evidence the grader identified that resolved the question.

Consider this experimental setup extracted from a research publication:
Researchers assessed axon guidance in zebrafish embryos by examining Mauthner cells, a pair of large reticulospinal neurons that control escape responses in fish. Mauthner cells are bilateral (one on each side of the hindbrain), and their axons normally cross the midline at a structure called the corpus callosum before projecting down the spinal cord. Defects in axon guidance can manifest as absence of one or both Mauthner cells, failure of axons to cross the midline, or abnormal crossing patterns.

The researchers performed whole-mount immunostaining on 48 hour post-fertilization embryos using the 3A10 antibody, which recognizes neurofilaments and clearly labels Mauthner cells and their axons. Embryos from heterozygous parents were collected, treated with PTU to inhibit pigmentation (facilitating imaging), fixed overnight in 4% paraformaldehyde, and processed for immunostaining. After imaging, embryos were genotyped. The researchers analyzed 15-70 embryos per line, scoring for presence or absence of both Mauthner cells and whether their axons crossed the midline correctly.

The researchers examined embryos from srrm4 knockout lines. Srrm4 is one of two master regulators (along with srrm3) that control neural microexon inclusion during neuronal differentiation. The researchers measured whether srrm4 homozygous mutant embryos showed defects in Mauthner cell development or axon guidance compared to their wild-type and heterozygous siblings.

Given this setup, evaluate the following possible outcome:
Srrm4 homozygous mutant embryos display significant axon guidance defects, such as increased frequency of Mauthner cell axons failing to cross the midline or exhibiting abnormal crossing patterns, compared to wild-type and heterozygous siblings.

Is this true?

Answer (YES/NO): NO